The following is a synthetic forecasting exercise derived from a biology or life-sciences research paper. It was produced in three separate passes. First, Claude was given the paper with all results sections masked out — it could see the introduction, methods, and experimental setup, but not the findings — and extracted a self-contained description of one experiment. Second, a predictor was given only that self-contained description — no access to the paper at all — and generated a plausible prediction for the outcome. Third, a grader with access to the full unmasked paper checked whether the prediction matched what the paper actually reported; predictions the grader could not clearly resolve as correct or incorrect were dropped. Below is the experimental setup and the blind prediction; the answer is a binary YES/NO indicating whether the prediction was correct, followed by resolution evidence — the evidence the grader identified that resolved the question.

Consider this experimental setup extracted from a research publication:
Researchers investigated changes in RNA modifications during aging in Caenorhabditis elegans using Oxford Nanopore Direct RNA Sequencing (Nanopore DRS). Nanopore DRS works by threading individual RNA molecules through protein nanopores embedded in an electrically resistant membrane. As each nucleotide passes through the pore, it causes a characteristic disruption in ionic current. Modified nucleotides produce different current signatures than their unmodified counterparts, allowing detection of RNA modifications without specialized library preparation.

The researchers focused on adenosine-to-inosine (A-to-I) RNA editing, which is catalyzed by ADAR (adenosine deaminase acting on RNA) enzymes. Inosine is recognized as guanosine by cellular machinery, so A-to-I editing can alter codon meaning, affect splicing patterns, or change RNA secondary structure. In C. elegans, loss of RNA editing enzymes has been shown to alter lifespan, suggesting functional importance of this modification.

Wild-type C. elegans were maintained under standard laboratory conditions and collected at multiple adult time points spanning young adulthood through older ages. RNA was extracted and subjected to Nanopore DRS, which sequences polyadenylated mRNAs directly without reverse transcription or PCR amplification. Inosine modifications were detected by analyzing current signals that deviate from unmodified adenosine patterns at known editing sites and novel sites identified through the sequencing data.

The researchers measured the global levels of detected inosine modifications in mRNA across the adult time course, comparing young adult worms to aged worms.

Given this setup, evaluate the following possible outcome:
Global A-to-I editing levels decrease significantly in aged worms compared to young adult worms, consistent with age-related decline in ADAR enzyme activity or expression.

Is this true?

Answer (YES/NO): NO